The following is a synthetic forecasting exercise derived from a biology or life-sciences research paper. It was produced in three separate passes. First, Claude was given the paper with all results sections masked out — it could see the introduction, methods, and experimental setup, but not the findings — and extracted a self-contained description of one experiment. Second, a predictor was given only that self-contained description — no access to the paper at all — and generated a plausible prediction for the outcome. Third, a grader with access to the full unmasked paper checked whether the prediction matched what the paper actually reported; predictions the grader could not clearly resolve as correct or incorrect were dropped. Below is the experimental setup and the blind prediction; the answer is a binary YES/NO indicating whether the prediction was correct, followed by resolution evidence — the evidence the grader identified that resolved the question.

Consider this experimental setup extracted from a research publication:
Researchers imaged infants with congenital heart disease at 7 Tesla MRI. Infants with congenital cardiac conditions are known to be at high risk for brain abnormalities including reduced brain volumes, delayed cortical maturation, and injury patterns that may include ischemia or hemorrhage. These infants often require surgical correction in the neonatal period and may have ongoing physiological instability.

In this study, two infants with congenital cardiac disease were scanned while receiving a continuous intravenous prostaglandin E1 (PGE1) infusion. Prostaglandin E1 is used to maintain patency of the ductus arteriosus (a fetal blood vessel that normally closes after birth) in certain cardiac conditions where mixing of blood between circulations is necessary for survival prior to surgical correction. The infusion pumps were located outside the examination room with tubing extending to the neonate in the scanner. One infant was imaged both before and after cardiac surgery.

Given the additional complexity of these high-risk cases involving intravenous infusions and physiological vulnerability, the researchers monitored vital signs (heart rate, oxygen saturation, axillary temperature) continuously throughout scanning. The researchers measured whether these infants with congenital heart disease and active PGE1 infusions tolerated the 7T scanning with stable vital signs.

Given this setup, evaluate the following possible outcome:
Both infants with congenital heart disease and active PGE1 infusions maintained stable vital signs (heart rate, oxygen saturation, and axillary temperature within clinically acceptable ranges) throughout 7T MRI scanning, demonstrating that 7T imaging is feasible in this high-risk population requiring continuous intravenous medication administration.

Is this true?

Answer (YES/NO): YES